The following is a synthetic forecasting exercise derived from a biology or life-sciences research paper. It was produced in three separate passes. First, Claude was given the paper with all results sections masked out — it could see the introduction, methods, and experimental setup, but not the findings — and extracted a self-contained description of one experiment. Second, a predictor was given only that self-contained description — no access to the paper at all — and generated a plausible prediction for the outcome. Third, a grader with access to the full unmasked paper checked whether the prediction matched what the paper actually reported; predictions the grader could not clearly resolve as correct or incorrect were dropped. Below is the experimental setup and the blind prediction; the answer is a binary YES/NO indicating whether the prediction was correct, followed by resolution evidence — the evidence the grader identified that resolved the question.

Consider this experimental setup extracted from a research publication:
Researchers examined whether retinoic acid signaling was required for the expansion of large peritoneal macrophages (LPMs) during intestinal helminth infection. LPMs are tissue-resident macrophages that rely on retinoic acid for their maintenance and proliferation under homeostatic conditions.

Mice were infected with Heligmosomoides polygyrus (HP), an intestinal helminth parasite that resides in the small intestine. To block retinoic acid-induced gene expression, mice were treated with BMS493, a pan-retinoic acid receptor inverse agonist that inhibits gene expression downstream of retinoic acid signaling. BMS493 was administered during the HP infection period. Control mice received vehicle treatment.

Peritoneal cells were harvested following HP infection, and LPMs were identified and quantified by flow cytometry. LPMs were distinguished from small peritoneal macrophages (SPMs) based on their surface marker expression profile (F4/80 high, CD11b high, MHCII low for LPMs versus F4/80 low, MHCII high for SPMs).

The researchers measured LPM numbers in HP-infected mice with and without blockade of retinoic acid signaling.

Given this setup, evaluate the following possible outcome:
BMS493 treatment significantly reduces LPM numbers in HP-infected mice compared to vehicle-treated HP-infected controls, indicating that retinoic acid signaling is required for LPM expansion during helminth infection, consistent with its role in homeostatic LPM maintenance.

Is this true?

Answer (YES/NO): YES